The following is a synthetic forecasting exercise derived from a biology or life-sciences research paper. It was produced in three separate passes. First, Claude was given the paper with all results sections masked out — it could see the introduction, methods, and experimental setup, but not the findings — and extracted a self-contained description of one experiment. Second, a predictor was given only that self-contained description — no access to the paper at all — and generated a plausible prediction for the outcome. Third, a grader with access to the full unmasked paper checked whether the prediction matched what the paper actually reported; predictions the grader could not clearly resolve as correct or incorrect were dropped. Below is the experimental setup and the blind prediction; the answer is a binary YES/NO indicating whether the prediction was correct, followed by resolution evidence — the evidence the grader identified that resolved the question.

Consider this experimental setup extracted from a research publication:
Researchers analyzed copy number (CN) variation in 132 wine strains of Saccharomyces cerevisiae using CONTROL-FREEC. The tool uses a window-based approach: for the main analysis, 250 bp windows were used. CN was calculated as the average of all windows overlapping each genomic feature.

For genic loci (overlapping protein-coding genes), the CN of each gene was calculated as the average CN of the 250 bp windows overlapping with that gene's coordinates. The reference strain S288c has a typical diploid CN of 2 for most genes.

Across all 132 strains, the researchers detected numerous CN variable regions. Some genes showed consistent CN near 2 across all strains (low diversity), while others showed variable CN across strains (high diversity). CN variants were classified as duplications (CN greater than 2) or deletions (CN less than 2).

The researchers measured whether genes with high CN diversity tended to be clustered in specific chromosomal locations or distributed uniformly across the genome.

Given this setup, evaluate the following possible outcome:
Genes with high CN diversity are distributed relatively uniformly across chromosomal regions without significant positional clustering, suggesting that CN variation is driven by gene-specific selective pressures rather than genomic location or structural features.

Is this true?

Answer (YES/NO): NO